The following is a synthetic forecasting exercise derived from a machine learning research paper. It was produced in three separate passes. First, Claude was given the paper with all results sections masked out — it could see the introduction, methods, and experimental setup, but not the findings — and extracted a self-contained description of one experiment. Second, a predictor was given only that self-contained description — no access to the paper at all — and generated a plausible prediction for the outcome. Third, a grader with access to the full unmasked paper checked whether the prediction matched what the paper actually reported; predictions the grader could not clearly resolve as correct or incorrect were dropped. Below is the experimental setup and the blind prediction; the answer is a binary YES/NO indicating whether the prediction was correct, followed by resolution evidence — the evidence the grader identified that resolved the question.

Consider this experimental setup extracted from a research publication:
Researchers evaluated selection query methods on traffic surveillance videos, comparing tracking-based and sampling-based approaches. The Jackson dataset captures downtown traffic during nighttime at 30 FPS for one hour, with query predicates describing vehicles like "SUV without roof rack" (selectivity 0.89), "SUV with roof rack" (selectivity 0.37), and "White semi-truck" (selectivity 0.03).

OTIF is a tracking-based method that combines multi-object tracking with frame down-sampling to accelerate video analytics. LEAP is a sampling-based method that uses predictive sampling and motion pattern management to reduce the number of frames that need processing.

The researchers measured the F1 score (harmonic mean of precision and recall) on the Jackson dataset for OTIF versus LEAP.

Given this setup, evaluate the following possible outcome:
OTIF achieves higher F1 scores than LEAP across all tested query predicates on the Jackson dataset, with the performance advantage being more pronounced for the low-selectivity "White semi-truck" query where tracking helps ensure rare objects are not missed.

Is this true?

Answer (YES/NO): NO